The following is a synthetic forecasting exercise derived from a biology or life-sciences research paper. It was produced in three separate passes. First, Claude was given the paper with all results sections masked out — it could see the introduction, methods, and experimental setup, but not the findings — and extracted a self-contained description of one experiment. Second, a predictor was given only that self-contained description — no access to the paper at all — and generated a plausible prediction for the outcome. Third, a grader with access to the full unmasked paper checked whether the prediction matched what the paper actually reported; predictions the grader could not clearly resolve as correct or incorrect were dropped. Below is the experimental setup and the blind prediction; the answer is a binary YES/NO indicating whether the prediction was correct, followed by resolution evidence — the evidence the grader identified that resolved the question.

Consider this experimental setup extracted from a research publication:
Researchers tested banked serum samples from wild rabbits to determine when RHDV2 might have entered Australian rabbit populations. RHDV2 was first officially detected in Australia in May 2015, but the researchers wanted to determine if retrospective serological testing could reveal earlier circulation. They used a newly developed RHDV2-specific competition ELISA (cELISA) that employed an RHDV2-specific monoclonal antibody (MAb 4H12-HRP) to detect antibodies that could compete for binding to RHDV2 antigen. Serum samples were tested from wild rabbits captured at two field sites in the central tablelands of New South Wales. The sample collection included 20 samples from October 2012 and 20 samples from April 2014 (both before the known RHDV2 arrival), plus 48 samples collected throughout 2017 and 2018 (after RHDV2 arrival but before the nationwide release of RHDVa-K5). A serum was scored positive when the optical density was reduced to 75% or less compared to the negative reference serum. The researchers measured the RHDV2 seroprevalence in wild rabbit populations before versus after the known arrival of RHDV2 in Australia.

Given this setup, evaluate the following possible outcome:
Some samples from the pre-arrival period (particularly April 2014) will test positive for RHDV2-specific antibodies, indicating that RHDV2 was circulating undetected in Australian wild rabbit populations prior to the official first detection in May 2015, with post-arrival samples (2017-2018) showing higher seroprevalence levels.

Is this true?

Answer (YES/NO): NO